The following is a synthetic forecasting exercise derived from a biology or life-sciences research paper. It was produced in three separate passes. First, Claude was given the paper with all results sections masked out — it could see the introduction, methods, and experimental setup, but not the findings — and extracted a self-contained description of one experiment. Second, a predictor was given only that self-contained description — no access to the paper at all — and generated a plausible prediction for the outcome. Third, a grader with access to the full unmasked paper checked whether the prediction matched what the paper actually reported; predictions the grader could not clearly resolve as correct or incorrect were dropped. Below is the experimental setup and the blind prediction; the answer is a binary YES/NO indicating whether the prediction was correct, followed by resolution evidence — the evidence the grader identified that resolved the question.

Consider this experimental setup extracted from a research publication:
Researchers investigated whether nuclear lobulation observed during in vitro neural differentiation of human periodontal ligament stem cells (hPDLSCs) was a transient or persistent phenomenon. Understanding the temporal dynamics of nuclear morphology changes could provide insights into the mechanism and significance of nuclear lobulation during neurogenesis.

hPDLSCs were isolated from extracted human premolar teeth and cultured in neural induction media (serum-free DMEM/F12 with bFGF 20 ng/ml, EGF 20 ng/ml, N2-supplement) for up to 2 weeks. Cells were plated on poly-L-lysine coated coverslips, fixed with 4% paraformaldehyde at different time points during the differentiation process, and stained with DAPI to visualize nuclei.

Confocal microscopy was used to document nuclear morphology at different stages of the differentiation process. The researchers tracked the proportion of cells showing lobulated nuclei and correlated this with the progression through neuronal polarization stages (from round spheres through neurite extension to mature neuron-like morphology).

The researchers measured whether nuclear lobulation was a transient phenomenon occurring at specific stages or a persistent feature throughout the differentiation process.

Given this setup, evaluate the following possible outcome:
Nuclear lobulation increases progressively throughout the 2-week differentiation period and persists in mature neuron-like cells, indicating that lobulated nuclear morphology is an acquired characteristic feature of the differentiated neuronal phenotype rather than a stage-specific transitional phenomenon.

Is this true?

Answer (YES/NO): NO